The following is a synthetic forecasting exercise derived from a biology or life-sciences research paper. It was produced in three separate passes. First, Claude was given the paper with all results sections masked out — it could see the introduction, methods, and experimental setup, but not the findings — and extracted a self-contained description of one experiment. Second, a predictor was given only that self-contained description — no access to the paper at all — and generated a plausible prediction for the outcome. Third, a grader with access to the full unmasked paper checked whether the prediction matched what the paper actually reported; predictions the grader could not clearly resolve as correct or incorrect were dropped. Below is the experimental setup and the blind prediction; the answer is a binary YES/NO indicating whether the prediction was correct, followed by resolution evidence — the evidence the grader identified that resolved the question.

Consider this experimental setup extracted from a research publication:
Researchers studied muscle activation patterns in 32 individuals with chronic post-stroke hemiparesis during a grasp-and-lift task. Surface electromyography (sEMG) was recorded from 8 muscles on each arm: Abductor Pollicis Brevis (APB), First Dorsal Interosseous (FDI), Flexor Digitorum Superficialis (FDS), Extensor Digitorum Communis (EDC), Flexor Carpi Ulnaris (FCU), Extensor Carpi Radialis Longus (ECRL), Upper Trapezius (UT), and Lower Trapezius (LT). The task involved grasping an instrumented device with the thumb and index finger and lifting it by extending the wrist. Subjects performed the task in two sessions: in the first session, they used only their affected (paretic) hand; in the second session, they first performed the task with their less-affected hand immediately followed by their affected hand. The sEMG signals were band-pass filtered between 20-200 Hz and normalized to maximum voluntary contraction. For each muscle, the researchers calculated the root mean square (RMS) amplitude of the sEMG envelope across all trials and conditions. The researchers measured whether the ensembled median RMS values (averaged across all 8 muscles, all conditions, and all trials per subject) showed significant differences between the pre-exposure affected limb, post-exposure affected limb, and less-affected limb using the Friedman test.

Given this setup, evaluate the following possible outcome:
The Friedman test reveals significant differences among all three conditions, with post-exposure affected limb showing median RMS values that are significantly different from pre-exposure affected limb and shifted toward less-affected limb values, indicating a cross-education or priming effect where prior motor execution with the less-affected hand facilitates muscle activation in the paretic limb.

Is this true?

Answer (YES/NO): NO